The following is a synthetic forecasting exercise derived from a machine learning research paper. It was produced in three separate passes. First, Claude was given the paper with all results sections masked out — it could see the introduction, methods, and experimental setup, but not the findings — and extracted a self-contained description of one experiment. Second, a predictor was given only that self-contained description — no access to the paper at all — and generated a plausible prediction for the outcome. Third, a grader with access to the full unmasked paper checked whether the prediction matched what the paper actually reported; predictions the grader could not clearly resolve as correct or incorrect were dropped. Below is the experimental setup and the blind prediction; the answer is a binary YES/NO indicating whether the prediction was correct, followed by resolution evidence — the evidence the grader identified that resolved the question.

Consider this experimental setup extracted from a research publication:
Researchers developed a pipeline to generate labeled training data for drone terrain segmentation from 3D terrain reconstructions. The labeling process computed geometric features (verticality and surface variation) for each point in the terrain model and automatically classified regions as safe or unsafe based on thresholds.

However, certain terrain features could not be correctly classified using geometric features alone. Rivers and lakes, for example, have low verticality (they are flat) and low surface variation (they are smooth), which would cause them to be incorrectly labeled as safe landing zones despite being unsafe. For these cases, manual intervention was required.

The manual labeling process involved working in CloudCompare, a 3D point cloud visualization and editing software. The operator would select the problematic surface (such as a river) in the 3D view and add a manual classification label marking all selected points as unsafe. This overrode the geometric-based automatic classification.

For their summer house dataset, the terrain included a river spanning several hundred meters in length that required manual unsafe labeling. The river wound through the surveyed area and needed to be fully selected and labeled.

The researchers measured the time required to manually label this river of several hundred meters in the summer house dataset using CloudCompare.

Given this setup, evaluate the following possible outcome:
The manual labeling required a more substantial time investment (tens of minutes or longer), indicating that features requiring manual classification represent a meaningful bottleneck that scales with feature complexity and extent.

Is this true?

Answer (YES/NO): NO